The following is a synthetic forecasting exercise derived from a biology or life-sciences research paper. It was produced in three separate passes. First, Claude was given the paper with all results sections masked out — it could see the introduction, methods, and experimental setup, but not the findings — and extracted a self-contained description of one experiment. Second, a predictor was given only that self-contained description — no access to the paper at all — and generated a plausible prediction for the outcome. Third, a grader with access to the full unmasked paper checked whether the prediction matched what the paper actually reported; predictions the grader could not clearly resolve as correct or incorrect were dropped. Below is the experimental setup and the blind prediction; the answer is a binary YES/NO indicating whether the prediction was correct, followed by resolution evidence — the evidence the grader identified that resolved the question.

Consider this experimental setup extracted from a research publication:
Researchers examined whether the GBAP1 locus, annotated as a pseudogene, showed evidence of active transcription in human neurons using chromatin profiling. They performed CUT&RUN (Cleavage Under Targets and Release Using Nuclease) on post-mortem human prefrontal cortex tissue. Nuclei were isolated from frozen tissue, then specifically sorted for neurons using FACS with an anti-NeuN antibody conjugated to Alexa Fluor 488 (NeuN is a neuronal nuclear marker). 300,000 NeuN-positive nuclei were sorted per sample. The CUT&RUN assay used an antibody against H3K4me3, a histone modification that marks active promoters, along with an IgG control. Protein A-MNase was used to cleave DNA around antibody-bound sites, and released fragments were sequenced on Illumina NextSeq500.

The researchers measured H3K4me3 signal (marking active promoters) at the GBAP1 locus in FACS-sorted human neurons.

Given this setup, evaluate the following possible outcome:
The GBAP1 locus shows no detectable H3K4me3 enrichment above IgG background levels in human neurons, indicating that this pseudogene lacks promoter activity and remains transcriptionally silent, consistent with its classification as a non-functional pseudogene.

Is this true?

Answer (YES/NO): NO